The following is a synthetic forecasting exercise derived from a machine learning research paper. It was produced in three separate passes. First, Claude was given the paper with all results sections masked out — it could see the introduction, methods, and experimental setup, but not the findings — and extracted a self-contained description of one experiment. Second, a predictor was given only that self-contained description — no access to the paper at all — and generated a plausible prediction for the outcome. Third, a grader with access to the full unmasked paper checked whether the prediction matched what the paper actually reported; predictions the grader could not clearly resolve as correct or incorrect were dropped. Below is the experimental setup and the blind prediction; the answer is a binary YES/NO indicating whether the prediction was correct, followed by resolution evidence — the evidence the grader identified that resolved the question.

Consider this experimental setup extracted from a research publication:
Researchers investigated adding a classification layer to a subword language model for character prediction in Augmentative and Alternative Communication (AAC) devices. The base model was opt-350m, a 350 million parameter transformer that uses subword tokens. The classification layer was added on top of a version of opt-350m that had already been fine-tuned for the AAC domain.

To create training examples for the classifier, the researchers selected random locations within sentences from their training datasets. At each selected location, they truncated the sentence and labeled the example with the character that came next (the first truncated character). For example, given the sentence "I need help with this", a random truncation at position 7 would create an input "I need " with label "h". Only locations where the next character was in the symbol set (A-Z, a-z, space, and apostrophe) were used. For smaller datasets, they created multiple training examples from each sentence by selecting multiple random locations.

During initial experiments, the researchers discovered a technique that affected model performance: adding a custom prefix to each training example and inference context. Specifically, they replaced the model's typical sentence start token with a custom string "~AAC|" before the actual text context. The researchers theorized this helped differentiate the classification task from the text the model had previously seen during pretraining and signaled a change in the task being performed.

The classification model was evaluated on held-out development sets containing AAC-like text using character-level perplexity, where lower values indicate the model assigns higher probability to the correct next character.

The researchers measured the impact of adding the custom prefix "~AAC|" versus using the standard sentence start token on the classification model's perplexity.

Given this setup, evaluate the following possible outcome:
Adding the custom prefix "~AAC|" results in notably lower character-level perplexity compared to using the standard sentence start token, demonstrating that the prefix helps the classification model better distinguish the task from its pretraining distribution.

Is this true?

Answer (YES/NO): NO